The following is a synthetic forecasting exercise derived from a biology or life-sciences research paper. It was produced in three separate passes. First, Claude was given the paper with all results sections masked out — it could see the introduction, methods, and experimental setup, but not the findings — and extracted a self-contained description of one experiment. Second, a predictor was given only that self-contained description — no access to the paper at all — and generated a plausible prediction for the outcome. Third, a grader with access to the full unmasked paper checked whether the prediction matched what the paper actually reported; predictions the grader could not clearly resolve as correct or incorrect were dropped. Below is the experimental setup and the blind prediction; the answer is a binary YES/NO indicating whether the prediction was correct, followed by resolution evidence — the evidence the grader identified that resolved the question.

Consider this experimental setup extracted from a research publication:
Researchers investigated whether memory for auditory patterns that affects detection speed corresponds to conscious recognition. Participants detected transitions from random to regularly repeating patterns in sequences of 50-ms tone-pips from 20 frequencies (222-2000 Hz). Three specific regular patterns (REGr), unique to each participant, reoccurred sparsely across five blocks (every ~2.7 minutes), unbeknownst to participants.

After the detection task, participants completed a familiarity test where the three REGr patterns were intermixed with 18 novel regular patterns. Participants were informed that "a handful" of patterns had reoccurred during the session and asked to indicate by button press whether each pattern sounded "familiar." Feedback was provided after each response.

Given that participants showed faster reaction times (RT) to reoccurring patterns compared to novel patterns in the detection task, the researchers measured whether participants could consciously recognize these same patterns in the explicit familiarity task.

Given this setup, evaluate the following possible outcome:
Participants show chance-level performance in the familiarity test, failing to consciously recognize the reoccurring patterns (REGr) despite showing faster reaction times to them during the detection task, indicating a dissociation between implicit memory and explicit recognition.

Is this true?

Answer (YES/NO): NO